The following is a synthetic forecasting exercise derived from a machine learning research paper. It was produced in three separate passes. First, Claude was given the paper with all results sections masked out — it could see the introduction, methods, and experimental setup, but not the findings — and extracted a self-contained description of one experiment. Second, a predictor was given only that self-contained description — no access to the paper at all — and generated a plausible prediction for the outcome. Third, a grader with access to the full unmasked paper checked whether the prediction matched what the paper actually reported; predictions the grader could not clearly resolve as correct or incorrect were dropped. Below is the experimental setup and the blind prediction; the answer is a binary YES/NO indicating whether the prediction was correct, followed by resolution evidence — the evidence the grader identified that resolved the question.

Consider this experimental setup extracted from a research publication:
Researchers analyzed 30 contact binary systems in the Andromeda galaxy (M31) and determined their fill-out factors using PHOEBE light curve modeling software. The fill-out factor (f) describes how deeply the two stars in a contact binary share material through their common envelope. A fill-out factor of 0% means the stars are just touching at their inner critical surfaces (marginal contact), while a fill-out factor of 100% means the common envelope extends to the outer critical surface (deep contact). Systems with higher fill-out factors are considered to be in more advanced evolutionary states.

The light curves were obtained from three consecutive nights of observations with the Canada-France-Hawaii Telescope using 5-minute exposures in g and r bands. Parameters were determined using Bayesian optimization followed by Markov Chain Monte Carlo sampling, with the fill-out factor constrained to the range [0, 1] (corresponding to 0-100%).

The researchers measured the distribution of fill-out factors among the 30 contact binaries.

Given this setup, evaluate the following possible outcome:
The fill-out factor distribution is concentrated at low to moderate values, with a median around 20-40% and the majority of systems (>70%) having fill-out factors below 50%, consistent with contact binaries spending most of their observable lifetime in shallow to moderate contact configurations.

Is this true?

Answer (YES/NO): NO